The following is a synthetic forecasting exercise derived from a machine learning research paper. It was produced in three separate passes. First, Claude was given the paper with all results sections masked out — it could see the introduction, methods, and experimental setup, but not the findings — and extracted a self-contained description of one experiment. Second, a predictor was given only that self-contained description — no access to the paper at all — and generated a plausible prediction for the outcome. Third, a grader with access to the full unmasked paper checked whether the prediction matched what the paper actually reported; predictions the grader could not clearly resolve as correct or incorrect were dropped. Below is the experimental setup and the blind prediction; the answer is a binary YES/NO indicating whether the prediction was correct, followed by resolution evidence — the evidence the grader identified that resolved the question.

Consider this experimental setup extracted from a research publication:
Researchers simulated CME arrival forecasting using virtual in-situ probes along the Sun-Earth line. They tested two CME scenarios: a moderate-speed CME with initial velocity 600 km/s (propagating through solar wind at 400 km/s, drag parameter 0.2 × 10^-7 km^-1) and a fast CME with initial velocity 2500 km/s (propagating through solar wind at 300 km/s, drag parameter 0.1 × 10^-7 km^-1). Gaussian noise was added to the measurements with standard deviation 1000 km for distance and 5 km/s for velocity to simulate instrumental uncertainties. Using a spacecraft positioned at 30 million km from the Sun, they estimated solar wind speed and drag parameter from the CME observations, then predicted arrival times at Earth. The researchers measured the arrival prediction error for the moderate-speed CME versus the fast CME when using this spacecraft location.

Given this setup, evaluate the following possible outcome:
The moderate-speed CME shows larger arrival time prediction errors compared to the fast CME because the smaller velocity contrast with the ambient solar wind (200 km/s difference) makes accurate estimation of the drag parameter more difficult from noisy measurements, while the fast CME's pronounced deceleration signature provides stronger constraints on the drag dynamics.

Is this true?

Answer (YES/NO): NO